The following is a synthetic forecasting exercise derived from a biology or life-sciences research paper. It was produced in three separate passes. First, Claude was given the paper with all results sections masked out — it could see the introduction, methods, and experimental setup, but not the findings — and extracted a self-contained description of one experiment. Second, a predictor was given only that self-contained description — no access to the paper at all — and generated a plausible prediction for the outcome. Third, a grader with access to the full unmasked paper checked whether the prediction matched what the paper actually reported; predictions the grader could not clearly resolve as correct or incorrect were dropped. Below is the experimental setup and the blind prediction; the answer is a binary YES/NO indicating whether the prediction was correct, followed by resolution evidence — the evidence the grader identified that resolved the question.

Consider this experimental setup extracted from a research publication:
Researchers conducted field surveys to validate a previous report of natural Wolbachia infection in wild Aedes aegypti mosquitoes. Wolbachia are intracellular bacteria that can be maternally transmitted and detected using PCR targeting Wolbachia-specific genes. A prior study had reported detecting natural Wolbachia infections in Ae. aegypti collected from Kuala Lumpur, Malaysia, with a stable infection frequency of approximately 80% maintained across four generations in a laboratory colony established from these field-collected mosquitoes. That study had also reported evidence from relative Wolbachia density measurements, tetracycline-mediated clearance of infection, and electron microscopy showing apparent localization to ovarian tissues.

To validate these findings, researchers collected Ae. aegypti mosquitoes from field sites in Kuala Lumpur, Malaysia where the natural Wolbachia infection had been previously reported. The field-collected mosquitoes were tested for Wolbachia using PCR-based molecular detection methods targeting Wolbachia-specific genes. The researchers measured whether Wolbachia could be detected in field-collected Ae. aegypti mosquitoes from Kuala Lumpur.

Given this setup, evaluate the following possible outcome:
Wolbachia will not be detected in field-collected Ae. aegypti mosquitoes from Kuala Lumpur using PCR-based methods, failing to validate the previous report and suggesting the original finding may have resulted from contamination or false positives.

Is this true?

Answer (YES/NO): YES